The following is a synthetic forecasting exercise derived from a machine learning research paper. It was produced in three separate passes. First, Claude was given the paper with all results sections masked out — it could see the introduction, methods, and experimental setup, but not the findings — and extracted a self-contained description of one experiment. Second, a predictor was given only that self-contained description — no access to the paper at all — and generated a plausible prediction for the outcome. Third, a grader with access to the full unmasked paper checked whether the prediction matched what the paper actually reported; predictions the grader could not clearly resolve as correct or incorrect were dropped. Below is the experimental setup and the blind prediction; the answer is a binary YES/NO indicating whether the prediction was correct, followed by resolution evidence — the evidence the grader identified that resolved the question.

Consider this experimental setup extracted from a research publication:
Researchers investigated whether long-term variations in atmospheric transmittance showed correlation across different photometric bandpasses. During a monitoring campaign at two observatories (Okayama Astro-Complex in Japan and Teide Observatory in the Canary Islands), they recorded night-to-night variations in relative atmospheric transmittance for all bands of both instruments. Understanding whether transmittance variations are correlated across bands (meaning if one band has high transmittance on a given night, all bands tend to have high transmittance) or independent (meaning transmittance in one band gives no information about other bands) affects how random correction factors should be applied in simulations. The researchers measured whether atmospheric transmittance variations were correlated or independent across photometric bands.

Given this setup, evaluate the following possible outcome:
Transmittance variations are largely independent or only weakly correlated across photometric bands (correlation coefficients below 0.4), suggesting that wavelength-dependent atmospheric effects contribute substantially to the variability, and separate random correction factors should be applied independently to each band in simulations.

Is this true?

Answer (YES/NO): NO